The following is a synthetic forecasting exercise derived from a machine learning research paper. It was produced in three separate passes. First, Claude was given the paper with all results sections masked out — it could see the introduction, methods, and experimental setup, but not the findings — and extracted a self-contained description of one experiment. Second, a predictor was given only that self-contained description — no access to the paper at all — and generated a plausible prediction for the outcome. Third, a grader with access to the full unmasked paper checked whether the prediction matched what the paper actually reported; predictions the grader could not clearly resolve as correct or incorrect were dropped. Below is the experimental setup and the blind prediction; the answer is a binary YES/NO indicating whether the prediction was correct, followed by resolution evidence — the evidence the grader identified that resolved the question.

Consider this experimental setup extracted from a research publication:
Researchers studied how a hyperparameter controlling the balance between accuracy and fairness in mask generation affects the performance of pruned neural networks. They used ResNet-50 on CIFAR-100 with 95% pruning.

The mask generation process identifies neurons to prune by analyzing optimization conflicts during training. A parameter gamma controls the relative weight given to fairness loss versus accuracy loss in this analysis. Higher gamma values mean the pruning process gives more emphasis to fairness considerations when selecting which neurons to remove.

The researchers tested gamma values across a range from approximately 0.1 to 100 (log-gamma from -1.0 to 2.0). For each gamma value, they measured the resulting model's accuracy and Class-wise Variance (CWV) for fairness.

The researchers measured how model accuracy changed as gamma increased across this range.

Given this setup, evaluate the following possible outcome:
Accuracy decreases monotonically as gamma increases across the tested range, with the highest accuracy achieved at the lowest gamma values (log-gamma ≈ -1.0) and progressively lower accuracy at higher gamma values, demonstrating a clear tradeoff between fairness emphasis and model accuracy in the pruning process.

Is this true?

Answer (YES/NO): NO